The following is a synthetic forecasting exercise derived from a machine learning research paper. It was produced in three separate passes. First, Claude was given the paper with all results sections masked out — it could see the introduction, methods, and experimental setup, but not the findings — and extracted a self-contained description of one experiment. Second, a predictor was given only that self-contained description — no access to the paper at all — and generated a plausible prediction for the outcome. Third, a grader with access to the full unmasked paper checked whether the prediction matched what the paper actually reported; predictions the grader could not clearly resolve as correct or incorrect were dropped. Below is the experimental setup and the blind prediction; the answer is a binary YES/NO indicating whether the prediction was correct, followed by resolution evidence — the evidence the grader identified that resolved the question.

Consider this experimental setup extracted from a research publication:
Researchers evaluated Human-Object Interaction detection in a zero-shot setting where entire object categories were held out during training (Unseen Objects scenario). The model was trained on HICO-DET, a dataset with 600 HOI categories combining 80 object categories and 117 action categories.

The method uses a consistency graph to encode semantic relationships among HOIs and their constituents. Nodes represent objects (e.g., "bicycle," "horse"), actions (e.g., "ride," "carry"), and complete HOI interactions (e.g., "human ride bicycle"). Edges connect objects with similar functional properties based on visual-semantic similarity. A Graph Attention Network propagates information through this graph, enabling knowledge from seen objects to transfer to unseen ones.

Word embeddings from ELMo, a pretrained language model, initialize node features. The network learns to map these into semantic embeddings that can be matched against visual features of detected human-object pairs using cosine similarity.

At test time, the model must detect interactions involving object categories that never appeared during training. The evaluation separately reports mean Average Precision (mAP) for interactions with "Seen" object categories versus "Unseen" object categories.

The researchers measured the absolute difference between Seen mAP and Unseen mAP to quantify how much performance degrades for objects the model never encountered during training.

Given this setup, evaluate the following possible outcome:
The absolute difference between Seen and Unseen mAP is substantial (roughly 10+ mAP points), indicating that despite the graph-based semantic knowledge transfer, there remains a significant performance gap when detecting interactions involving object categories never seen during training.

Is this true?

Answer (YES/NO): NO